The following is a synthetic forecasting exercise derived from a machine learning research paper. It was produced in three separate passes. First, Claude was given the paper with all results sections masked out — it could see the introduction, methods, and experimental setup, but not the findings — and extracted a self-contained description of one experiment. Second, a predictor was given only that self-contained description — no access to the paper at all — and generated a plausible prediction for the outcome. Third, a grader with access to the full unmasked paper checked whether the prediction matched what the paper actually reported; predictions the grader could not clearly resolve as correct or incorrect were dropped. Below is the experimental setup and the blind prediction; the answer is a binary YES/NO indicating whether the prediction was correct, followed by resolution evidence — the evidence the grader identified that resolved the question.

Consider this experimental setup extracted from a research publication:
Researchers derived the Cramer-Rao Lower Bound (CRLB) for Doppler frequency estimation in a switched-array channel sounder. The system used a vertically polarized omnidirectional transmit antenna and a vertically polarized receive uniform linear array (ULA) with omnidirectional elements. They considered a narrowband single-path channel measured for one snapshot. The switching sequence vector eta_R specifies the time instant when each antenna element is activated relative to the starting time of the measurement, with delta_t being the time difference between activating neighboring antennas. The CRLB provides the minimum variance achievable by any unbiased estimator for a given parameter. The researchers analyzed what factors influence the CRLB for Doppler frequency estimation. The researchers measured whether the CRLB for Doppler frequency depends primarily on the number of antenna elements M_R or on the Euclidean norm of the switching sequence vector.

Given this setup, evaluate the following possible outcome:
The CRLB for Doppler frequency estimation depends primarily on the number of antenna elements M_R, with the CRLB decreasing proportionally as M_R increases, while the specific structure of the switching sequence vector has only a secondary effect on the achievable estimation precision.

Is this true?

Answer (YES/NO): NO